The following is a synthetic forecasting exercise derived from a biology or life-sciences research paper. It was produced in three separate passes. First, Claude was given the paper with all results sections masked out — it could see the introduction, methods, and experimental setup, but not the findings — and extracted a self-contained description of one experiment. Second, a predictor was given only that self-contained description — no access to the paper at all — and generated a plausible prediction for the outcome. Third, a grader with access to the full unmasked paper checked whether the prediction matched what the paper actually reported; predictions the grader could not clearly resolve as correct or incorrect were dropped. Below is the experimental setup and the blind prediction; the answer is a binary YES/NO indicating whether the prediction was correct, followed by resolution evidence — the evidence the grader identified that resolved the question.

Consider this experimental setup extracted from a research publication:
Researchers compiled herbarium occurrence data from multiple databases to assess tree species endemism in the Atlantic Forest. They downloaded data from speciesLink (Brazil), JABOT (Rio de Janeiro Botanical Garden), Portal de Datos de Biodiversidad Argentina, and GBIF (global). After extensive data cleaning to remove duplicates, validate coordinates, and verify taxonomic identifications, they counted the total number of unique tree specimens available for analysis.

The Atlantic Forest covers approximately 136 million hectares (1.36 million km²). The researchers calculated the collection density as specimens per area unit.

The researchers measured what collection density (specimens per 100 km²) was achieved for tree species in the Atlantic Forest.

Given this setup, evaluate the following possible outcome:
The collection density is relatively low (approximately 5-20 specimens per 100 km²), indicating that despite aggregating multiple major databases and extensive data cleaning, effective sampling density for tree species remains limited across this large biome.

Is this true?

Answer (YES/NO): NO